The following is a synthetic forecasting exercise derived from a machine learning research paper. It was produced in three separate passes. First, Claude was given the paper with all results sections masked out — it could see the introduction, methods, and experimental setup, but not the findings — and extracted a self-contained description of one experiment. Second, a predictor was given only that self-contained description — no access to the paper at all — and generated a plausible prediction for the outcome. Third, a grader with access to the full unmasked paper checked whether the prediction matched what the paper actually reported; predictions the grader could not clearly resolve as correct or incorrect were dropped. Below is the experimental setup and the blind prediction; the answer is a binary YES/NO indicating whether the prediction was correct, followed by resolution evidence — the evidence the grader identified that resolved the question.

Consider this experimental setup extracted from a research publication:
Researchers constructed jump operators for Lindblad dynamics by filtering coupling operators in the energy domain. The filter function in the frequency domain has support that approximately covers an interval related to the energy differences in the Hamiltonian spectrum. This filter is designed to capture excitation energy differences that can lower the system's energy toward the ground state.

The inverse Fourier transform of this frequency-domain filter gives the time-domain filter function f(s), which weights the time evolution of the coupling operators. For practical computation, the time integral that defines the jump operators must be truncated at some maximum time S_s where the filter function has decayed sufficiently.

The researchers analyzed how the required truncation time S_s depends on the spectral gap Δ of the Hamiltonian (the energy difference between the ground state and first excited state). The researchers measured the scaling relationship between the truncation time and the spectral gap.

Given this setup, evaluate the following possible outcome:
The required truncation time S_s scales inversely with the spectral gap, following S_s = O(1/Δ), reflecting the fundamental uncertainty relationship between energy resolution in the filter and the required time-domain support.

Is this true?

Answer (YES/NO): YES